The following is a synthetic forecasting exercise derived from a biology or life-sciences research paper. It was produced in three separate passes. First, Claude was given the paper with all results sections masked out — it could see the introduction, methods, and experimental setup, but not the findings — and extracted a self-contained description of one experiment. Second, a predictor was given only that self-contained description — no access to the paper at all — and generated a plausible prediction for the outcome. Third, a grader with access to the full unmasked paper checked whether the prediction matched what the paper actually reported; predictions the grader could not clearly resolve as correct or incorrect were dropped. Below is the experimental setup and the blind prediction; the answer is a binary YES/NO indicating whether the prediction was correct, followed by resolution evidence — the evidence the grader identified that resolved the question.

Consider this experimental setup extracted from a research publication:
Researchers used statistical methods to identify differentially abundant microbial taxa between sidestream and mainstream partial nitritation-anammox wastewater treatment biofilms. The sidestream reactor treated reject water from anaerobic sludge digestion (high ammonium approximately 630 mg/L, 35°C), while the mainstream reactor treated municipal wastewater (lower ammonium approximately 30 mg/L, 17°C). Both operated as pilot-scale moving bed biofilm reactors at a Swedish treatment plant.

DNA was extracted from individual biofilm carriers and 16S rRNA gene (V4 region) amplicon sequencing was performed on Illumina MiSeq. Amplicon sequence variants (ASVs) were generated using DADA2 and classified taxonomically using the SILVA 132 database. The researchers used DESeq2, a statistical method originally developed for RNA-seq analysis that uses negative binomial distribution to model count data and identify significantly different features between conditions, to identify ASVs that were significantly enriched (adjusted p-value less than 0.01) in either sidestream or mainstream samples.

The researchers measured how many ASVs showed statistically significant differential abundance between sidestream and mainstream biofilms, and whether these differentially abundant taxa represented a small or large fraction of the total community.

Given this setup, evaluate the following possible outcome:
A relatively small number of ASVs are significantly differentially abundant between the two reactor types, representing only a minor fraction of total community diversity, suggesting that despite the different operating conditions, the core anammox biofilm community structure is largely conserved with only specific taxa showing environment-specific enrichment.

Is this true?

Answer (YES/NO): NO